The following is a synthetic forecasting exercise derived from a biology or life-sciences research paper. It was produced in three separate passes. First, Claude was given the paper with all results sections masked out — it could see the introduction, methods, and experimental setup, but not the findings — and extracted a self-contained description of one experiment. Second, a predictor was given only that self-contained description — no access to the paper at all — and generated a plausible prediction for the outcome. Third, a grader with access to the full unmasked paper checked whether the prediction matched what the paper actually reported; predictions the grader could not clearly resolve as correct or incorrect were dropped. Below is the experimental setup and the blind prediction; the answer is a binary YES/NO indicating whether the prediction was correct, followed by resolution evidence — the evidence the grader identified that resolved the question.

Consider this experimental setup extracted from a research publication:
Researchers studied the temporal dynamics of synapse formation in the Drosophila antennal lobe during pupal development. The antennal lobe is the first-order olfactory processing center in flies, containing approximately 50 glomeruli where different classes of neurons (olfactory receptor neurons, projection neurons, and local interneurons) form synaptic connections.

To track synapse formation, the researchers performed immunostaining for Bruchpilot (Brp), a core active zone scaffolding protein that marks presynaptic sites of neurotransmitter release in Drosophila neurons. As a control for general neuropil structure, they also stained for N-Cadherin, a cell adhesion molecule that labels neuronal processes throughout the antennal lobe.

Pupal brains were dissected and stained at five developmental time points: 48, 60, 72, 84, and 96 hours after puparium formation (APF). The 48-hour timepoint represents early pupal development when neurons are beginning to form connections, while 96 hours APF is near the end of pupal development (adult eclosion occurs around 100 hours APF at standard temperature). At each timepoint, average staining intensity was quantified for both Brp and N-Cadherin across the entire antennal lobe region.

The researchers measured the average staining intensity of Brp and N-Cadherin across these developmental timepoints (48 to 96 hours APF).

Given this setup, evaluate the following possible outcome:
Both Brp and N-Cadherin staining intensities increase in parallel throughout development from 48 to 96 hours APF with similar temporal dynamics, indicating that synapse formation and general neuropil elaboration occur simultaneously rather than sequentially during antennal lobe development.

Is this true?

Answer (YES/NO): NO